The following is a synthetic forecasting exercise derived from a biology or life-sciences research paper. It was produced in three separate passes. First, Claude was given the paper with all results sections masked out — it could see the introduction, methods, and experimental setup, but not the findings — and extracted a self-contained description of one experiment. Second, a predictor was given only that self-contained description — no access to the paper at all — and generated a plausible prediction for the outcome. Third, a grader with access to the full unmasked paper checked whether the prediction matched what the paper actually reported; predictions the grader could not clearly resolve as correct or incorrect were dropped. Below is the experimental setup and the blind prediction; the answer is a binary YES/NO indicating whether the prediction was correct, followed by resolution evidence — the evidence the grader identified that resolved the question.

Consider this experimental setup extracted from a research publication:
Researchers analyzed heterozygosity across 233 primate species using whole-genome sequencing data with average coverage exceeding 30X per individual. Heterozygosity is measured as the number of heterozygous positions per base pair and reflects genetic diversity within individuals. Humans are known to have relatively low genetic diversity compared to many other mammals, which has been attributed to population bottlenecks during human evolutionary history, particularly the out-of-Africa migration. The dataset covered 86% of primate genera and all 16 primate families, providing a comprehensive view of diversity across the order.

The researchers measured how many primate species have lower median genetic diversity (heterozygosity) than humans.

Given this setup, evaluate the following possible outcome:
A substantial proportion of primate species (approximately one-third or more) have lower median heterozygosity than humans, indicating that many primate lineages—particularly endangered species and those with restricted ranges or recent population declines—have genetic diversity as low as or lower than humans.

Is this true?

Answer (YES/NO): NO